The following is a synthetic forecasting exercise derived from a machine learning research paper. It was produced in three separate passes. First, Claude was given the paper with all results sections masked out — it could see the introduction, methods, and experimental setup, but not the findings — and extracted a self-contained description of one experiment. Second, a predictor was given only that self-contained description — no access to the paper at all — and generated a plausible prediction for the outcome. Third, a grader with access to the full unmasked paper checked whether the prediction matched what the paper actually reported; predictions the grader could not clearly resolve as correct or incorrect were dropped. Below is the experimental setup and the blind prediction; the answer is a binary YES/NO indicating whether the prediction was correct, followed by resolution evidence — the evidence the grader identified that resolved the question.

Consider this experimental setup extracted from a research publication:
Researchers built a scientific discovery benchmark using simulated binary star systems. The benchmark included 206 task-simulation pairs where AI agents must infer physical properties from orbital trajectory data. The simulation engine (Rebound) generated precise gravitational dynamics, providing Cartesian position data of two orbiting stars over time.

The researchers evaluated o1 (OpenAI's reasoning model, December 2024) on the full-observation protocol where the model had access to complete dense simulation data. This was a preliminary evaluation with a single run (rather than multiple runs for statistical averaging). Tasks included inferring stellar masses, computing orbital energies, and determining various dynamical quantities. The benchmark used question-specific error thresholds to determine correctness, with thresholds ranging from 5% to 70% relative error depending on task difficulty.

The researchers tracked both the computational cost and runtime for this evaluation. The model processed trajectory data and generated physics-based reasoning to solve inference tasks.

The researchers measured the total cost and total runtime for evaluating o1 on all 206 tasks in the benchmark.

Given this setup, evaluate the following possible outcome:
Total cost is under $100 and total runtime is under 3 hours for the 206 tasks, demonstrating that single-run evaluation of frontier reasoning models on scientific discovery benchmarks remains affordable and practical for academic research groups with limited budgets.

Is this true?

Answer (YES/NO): NO